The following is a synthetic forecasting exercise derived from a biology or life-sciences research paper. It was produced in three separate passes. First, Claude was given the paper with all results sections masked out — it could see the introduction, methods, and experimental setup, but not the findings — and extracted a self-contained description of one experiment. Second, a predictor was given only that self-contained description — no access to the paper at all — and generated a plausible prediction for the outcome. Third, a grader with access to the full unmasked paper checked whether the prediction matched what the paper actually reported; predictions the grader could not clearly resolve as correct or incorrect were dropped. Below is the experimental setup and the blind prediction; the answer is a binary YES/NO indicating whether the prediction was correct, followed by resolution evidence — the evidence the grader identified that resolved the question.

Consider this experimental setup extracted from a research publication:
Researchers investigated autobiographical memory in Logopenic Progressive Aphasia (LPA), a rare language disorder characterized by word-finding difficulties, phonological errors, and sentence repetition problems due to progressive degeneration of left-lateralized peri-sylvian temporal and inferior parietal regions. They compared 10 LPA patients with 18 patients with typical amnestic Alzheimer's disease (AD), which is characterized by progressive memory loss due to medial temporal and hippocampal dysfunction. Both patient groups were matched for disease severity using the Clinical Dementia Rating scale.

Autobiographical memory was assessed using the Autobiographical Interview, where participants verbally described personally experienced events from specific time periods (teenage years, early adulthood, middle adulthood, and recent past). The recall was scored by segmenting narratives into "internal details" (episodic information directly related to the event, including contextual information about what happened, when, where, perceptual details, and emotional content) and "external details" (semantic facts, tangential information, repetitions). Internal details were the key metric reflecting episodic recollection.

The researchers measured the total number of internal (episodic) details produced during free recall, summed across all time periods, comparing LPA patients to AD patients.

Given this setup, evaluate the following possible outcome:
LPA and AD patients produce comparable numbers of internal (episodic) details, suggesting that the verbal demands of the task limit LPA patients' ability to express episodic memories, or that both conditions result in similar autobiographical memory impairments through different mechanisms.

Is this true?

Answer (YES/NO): YES